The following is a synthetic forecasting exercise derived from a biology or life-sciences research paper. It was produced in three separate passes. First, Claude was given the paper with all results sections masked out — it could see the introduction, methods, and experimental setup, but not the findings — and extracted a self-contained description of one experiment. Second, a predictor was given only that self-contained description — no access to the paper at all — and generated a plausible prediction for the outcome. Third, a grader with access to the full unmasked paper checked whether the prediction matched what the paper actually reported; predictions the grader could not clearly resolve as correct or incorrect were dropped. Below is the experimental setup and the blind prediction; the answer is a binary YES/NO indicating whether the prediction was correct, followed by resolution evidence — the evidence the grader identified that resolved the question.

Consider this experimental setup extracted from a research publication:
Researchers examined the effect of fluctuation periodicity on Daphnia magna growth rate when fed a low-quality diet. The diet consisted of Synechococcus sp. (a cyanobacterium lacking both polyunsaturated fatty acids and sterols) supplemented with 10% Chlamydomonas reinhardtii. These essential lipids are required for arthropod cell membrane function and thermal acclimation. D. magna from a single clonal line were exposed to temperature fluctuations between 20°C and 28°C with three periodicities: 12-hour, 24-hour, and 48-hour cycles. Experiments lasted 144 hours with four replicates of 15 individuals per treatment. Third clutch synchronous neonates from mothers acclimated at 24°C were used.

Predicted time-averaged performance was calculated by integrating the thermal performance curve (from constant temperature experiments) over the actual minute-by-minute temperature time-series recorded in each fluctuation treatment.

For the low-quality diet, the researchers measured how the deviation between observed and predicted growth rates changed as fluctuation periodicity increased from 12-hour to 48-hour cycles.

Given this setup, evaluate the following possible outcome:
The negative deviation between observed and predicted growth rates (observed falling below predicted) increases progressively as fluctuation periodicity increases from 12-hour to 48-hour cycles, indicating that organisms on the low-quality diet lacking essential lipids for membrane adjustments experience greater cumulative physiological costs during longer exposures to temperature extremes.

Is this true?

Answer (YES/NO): NO